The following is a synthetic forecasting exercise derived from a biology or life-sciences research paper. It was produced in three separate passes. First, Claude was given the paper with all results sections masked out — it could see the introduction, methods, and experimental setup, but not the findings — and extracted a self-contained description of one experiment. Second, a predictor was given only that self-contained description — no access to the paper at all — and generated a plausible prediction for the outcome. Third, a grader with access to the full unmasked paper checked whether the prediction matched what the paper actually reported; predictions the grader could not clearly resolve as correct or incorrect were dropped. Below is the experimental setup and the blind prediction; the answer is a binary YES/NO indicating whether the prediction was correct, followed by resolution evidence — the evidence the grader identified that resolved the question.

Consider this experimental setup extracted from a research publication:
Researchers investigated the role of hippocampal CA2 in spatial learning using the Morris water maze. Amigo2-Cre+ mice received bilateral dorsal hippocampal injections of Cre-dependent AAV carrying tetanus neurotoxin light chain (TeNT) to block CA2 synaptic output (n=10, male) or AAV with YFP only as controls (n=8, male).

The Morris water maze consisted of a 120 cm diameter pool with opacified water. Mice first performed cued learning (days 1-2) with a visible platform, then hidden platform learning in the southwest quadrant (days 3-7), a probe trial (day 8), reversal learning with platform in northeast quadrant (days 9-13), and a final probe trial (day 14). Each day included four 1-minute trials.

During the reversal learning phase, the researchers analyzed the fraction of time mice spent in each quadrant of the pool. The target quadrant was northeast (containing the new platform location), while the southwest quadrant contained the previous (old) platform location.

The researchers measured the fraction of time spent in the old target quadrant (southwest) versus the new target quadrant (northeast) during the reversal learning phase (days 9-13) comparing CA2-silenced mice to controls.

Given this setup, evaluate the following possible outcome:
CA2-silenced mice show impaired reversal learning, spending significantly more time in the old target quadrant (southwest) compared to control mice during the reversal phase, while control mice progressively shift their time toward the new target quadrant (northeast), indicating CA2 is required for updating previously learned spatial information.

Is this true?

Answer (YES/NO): YES